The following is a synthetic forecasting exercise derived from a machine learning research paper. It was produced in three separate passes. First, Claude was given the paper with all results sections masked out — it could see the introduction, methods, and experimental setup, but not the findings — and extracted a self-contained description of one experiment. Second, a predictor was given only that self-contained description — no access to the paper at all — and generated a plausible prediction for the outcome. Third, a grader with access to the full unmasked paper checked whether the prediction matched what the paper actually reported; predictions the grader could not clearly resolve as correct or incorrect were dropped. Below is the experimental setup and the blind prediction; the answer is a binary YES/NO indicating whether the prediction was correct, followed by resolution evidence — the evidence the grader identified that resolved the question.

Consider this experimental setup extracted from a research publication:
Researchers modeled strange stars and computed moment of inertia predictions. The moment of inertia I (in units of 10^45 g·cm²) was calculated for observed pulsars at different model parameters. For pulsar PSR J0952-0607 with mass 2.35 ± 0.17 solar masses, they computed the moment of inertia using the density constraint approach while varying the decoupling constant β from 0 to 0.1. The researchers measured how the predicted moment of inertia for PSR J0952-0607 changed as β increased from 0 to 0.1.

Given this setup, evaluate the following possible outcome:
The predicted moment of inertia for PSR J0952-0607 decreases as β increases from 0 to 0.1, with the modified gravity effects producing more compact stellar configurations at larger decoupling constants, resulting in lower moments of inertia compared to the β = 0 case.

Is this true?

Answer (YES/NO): NO